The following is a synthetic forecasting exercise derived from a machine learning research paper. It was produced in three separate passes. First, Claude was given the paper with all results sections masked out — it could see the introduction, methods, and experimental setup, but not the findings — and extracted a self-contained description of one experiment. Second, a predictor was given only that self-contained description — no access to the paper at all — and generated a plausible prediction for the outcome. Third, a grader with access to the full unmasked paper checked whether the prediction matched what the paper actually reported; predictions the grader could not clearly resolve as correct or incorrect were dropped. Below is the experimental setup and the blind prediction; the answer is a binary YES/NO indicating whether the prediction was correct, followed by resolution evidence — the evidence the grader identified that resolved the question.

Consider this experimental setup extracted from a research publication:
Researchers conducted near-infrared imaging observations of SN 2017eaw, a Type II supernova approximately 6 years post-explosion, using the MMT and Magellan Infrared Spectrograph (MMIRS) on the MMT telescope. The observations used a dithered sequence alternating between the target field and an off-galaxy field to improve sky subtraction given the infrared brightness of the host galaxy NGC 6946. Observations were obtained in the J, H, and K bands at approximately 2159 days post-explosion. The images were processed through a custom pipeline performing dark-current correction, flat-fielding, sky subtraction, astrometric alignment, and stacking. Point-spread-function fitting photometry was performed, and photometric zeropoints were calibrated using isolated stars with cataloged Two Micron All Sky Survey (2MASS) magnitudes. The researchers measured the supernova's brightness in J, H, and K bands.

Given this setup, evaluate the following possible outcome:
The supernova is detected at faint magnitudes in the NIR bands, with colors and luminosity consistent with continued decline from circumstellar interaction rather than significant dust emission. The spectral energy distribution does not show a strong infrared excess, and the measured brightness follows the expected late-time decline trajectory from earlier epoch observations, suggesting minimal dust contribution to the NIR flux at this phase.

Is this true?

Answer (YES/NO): NO